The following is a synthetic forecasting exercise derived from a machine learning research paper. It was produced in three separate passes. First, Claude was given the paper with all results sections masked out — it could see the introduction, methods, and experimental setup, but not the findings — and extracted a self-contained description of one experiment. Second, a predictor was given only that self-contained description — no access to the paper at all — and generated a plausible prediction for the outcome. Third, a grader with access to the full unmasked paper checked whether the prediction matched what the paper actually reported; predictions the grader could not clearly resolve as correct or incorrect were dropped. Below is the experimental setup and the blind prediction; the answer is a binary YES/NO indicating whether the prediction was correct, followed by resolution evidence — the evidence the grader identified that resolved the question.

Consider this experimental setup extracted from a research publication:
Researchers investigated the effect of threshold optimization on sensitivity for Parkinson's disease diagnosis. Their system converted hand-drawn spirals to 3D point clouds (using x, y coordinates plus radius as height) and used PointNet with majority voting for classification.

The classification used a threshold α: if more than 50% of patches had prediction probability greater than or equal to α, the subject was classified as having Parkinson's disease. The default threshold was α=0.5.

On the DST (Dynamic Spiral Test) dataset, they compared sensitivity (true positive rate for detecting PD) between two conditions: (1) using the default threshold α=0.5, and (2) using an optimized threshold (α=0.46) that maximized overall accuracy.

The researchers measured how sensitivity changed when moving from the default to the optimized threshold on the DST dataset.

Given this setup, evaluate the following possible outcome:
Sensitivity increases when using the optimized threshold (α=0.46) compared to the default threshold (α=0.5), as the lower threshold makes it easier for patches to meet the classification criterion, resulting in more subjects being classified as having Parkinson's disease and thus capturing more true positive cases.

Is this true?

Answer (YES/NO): YES